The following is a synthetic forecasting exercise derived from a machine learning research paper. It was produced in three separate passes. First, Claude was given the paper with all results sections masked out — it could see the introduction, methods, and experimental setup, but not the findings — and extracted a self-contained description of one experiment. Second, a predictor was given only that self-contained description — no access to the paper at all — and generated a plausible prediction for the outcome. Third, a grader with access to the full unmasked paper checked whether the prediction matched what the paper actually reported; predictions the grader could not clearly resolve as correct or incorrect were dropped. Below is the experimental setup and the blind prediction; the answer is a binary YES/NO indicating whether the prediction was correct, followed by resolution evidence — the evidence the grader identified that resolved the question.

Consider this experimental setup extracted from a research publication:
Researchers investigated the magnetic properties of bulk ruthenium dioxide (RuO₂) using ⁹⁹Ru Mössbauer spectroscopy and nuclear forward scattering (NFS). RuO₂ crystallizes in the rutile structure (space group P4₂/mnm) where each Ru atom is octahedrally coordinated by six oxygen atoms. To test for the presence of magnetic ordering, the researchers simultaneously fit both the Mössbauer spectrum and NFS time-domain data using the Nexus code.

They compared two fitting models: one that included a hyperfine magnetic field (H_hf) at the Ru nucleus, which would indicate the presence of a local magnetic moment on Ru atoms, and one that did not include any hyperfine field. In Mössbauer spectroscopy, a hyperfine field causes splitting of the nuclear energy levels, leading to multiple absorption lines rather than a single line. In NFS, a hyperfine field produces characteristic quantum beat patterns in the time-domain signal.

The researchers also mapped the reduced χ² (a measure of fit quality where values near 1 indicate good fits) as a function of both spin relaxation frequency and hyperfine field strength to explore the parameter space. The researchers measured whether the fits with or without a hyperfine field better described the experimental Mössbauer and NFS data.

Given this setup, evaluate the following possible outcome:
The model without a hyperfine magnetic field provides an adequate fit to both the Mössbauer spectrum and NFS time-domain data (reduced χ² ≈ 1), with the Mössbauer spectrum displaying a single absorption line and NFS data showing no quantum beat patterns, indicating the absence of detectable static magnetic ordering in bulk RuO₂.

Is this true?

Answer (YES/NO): NO